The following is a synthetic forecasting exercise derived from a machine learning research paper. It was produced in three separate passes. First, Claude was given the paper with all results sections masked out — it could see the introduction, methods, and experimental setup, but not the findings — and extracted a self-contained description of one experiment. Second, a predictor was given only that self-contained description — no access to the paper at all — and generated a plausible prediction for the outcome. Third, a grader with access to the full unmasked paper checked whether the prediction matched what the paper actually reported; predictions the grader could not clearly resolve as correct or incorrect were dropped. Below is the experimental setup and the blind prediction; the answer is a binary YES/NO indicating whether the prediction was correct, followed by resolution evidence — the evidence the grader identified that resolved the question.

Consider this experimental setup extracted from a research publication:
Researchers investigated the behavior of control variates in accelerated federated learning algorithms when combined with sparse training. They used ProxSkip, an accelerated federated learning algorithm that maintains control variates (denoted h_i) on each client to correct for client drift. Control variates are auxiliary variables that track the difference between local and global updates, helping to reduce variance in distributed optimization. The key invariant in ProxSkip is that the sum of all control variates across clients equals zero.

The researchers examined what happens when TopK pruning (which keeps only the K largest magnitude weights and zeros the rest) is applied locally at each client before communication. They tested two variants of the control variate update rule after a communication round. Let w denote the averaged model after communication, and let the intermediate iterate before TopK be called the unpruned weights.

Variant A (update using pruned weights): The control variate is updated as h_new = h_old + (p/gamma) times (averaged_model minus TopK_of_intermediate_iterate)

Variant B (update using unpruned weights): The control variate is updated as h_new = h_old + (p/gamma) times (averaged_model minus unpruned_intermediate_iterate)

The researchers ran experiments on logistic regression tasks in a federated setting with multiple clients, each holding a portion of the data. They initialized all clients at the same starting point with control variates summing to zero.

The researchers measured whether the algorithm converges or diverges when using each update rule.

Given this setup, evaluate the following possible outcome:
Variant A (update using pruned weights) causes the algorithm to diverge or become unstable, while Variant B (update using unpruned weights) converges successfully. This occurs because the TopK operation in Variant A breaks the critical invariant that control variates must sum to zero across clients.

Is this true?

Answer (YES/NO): NO